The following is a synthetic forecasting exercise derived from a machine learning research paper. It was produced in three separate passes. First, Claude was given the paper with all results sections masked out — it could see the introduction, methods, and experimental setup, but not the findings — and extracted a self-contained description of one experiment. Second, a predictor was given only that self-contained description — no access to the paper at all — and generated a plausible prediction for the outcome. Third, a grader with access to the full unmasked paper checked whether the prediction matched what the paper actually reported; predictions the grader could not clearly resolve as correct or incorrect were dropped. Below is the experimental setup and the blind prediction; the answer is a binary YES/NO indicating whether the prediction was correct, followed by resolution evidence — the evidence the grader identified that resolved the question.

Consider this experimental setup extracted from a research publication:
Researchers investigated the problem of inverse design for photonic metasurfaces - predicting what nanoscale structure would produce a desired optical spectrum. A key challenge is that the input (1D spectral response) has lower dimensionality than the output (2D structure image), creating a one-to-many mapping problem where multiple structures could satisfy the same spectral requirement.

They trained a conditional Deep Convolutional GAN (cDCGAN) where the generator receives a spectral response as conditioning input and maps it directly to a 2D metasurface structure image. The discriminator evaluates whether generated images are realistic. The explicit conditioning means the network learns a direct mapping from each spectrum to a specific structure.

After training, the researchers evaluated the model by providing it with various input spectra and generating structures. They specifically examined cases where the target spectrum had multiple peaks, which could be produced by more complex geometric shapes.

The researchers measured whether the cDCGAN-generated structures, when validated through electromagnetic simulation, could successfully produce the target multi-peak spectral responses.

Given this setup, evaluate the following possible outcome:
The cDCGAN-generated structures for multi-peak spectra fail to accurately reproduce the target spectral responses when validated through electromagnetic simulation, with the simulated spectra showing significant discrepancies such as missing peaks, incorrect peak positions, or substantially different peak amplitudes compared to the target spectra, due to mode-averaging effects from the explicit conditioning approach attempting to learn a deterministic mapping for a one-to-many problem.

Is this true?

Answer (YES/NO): YES